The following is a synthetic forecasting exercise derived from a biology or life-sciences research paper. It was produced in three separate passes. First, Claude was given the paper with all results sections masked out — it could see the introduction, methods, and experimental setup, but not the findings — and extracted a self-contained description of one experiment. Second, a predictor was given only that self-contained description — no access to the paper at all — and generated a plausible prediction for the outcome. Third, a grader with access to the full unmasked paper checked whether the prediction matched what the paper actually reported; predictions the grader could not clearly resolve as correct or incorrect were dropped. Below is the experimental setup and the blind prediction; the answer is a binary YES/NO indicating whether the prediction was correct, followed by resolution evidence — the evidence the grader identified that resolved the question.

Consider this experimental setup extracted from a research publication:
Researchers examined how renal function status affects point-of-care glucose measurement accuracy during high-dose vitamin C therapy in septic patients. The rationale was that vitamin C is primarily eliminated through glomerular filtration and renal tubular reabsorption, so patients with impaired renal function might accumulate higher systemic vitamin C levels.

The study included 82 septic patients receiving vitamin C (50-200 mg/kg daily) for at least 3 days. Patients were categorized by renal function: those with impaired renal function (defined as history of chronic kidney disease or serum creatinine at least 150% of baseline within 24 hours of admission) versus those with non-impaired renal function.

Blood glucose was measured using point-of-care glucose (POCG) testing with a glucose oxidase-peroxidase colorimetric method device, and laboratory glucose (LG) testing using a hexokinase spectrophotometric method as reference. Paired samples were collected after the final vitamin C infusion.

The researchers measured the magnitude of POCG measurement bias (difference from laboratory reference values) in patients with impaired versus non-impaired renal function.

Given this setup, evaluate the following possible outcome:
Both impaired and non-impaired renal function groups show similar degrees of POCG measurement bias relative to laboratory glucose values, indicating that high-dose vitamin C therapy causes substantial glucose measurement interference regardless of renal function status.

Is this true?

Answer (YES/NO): NO